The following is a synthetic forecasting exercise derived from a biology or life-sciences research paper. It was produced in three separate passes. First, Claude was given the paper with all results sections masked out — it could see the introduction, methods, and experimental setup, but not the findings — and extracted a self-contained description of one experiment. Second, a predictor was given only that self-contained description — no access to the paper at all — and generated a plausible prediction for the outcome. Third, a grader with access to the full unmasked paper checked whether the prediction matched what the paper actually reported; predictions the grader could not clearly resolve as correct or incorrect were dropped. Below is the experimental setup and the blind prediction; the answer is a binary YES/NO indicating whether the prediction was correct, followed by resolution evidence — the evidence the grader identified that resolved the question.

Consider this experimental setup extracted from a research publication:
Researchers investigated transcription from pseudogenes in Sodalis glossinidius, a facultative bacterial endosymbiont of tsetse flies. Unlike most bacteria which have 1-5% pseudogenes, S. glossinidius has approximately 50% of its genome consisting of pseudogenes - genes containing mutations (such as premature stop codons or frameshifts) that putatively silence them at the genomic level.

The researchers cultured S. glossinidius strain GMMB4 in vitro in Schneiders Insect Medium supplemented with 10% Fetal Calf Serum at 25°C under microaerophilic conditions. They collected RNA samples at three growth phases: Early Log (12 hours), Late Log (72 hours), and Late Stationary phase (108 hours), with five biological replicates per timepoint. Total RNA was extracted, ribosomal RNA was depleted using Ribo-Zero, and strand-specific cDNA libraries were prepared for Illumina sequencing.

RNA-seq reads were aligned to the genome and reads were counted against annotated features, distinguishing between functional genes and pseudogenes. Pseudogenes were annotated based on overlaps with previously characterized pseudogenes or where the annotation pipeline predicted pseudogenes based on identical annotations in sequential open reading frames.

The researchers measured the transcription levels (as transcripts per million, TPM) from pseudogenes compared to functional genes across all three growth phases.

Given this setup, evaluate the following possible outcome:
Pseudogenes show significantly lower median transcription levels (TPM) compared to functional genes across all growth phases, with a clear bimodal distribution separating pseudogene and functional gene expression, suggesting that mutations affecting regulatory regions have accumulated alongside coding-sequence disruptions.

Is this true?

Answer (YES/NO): NO